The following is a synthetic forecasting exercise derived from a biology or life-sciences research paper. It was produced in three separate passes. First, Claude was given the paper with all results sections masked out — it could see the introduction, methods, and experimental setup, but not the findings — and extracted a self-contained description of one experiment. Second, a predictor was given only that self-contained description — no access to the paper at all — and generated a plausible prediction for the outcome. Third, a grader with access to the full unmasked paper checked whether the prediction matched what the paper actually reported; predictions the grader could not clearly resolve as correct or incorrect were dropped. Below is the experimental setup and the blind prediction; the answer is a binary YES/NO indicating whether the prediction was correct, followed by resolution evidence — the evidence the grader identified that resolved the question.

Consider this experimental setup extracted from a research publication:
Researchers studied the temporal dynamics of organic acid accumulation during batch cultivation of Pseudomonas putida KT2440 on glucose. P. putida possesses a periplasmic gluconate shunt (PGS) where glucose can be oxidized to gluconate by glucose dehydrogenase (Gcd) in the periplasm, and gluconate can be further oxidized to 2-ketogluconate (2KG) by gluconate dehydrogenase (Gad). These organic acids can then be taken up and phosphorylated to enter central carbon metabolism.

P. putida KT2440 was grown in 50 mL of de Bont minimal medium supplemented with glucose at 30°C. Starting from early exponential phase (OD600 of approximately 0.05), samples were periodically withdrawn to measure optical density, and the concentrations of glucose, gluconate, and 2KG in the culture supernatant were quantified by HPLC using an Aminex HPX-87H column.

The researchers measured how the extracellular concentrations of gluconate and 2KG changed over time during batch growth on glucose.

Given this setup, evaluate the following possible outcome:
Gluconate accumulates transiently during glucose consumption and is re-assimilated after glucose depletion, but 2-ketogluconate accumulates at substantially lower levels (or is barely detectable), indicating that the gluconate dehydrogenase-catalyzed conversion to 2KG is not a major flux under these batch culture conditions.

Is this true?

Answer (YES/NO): NO